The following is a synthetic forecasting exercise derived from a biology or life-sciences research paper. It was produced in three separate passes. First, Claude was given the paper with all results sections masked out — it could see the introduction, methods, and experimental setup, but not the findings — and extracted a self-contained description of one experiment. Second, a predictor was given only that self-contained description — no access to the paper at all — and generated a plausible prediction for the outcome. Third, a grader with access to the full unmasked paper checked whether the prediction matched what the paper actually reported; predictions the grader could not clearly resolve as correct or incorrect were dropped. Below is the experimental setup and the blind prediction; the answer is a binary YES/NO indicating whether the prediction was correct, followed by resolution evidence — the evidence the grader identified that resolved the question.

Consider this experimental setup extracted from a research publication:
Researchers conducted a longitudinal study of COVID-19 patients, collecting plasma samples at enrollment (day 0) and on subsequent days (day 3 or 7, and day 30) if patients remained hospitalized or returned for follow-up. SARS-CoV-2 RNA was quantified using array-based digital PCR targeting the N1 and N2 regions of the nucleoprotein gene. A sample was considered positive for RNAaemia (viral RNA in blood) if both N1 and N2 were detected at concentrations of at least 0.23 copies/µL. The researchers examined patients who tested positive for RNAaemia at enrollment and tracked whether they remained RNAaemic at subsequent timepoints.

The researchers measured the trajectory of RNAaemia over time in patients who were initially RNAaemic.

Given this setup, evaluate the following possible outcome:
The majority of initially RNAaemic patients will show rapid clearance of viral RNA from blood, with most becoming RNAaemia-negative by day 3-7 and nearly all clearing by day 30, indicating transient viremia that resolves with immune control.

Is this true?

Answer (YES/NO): YES